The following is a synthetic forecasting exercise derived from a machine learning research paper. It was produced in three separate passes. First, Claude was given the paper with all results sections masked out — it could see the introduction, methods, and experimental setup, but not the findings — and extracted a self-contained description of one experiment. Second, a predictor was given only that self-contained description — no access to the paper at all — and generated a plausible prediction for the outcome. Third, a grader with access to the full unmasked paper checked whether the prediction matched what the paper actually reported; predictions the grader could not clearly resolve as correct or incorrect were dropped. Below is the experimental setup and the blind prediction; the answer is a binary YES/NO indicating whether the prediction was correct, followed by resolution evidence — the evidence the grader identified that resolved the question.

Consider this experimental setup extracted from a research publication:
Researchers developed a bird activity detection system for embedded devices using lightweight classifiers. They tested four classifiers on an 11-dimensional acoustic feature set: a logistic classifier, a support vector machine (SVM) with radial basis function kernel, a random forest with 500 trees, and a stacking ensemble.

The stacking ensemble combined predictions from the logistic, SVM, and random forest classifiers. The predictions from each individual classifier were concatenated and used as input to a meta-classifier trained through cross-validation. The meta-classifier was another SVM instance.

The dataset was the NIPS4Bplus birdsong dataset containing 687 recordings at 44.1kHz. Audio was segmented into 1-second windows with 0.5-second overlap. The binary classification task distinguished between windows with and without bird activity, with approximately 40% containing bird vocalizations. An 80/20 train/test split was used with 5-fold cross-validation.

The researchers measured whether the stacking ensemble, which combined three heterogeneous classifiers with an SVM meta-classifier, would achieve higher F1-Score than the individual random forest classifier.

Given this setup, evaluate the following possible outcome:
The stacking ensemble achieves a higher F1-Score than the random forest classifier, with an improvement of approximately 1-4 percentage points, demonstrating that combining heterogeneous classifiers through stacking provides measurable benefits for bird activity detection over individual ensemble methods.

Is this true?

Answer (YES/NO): NO